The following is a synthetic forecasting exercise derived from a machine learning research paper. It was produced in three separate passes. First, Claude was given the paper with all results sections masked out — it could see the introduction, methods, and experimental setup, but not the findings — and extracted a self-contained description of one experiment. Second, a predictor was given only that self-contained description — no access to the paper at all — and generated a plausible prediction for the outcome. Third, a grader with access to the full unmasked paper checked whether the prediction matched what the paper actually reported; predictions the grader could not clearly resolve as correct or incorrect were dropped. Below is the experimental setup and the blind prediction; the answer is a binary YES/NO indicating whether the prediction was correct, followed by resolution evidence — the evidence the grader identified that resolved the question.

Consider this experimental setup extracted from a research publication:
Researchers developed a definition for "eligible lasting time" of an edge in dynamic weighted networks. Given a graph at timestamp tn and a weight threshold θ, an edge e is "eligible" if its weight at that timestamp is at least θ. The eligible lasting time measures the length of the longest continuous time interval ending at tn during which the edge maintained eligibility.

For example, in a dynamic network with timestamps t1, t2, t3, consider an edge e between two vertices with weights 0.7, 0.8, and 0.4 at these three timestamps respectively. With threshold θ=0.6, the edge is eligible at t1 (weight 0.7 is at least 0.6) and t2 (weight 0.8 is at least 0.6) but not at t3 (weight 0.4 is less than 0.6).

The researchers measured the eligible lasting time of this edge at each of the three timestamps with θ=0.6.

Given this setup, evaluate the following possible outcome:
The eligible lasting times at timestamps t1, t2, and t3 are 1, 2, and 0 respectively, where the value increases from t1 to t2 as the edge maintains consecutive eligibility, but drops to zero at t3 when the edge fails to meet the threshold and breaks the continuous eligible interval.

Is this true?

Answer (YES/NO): YES